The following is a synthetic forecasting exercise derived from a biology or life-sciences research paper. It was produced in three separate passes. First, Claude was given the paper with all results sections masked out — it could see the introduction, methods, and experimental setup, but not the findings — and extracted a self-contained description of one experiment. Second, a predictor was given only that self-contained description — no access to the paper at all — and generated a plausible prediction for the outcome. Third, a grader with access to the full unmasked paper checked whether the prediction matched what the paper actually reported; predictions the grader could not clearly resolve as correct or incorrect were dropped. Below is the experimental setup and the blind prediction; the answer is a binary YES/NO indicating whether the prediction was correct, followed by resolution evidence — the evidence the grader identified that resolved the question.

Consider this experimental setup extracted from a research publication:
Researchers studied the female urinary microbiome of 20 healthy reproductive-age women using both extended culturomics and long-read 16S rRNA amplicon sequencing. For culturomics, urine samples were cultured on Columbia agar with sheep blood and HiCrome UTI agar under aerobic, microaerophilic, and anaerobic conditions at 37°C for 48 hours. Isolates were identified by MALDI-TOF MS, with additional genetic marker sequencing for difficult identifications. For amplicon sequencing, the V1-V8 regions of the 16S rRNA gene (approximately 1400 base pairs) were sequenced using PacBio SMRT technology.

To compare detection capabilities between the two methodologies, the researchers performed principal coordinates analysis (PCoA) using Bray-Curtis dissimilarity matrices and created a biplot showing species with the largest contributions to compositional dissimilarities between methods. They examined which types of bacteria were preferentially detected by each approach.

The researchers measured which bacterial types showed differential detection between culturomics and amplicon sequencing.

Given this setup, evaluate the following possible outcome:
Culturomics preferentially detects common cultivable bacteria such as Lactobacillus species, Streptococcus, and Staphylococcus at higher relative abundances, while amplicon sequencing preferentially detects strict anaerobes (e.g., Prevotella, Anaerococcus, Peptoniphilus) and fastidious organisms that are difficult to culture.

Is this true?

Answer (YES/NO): NO